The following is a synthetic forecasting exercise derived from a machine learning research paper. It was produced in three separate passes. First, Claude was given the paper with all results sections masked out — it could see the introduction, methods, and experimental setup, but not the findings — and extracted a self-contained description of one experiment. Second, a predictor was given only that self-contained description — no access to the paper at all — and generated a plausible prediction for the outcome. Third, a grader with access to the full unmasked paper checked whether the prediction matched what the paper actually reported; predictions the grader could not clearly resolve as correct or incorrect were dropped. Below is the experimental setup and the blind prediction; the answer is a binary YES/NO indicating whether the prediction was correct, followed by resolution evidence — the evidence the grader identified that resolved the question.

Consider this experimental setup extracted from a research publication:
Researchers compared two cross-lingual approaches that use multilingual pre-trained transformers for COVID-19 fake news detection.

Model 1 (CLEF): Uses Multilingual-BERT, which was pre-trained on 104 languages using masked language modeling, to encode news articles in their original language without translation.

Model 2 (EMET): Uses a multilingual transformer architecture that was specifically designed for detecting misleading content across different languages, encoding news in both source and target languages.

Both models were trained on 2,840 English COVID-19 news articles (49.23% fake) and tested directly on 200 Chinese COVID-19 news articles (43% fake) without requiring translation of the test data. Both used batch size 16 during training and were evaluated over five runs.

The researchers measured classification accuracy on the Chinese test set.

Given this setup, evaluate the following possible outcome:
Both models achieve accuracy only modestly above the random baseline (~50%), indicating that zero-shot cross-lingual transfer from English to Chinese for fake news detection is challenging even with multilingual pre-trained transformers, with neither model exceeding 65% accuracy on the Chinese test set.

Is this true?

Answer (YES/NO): NO